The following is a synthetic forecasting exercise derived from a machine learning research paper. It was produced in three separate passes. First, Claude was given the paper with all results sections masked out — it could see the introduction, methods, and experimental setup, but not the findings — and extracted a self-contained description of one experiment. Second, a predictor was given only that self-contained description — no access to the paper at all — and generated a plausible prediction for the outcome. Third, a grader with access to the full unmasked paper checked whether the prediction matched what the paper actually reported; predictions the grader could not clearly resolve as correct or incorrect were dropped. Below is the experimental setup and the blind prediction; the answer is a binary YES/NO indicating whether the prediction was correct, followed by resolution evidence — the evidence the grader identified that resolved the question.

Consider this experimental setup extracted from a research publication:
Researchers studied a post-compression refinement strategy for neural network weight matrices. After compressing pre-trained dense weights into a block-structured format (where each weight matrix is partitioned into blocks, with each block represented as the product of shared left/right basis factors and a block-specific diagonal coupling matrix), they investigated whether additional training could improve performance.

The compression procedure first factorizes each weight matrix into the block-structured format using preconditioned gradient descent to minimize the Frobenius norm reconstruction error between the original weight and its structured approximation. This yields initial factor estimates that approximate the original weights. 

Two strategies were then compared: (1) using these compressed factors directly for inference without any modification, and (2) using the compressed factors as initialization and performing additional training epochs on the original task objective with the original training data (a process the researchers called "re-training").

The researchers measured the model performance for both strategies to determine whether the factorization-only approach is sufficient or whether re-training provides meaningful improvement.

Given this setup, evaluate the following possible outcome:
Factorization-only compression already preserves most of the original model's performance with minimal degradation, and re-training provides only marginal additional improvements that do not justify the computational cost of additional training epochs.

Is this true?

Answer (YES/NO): NO